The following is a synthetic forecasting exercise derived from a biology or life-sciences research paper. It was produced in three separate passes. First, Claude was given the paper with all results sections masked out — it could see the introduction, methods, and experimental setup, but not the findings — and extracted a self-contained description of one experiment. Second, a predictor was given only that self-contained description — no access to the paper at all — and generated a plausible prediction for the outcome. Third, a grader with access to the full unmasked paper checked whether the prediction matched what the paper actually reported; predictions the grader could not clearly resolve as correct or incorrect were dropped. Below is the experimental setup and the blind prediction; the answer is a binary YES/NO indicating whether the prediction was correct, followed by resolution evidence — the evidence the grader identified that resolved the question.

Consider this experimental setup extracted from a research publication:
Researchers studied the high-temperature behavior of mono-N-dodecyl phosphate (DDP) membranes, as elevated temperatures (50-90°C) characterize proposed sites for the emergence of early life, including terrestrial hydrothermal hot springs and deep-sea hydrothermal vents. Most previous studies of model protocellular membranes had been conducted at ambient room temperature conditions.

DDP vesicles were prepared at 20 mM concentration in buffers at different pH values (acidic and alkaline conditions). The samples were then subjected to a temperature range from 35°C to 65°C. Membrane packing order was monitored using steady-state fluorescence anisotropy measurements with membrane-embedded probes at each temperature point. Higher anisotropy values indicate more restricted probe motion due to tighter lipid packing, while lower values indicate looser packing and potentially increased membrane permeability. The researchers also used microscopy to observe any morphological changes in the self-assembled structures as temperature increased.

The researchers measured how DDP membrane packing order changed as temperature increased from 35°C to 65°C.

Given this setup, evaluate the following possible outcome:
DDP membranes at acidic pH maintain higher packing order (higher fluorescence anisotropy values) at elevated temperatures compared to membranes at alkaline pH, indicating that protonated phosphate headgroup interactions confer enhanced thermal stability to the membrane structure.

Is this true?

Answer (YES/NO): YES